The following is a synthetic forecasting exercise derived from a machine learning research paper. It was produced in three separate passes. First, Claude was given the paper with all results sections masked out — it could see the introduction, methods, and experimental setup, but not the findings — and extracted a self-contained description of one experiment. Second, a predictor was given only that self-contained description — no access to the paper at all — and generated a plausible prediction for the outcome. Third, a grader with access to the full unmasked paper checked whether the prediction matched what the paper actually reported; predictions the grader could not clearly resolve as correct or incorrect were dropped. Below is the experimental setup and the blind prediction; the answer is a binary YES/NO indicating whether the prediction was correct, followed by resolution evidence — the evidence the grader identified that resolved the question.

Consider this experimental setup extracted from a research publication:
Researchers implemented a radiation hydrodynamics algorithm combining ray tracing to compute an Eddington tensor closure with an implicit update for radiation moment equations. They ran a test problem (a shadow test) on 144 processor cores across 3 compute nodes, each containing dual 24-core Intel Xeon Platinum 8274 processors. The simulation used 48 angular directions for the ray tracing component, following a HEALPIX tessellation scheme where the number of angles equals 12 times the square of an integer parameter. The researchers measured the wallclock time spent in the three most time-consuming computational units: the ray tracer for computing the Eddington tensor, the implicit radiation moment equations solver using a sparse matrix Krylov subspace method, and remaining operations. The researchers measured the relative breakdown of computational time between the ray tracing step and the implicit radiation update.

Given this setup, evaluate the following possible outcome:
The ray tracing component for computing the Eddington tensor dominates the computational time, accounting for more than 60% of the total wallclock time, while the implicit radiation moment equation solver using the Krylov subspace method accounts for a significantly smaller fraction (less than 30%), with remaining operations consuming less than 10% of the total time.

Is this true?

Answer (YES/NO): NO